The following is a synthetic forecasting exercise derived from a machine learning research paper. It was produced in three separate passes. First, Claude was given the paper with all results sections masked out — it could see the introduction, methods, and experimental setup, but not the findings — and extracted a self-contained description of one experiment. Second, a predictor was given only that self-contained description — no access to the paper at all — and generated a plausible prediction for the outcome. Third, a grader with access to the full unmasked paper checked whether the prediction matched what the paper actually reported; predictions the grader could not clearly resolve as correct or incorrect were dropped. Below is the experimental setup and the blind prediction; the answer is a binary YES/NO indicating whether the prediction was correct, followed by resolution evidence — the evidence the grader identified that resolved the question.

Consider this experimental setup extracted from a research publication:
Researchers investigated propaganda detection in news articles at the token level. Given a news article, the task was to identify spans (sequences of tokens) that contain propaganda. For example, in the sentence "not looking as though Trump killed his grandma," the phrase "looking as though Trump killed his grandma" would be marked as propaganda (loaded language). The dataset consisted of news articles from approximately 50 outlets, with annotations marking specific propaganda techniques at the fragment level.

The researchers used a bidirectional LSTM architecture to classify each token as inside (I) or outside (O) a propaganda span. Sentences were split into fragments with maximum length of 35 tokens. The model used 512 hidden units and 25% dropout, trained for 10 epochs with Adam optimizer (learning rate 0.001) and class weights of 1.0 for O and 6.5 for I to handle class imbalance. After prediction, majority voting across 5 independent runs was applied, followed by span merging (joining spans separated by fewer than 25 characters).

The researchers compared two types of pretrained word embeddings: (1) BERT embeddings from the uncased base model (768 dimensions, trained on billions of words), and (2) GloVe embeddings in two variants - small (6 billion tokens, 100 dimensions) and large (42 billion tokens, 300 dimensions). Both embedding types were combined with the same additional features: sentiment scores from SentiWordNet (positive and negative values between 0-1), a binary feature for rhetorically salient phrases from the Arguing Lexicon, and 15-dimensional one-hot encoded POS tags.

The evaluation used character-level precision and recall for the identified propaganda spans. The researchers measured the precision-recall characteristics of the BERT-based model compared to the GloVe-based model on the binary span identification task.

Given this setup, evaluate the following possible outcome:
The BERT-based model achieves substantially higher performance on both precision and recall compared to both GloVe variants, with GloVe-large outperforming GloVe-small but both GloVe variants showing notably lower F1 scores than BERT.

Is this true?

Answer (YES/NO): NO